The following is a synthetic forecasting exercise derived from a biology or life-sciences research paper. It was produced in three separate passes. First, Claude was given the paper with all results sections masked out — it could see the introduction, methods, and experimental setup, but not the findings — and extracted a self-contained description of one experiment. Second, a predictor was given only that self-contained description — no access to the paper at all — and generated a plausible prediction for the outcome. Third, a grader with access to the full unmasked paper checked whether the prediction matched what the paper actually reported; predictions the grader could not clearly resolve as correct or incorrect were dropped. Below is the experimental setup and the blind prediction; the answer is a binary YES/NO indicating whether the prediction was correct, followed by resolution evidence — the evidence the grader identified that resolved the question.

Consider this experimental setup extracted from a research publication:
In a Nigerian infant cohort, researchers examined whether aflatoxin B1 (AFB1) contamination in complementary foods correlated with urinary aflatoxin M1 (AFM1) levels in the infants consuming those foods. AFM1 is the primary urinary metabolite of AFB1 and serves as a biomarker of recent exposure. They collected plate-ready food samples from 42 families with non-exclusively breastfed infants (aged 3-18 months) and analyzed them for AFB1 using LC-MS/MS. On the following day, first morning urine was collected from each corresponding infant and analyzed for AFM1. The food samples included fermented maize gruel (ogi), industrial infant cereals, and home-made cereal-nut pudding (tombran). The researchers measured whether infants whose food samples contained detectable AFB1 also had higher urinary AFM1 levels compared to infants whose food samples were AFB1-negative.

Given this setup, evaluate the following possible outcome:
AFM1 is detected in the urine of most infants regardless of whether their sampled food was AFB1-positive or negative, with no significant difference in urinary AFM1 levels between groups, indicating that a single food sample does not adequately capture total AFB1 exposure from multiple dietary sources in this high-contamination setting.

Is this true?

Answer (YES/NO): NO